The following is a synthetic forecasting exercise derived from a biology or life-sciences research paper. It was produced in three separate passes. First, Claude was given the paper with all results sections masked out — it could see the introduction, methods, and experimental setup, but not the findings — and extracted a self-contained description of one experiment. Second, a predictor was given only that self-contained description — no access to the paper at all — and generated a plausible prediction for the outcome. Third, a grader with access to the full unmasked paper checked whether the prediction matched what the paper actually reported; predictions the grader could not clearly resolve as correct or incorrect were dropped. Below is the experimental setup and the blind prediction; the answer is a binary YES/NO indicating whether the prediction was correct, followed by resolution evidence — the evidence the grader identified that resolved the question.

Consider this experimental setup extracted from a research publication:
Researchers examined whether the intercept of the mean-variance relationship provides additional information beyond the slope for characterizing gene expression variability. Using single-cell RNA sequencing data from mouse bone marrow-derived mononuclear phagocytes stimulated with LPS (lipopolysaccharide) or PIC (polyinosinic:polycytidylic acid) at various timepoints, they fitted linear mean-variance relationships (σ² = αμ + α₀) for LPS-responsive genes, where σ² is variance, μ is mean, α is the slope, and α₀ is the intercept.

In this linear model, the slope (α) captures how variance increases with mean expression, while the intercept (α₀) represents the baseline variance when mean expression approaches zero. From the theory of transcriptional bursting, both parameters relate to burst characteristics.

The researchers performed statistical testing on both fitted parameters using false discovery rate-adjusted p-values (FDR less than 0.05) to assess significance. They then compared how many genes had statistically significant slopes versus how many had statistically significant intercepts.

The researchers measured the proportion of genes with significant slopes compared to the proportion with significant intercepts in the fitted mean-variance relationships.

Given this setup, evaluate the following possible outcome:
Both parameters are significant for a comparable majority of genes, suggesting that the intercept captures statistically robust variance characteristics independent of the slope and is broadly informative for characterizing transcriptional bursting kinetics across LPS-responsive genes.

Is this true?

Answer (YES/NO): NO